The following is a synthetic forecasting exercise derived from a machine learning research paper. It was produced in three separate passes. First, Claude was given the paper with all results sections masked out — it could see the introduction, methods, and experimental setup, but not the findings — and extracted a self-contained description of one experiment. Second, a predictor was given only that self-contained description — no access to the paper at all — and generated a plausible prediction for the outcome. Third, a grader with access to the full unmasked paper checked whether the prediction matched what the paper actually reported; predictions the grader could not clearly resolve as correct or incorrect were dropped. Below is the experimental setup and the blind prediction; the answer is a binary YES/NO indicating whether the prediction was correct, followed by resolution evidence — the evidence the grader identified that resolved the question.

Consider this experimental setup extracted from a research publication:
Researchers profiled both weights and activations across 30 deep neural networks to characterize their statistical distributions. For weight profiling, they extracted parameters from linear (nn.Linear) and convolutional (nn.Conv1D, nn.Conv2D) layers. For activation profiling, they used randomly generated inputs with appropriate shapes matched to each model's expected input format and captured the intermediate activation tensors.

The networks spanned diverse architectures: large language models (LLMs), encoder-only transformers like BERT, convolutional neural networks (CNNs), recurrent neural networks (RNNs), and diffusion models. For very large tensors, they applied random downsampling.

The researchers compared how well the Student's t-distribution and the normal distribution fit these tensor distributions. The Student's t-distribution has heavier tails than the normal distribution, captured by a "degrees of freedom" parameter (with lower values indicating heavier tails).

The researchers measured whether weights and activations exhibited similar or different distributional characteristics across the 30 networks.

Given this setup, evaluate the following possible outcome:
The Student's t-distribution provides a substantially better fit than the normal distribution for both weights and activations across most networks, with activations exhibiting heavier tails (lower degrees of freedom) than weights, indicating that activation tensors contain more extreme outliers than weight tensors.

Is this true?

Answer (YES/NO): YES